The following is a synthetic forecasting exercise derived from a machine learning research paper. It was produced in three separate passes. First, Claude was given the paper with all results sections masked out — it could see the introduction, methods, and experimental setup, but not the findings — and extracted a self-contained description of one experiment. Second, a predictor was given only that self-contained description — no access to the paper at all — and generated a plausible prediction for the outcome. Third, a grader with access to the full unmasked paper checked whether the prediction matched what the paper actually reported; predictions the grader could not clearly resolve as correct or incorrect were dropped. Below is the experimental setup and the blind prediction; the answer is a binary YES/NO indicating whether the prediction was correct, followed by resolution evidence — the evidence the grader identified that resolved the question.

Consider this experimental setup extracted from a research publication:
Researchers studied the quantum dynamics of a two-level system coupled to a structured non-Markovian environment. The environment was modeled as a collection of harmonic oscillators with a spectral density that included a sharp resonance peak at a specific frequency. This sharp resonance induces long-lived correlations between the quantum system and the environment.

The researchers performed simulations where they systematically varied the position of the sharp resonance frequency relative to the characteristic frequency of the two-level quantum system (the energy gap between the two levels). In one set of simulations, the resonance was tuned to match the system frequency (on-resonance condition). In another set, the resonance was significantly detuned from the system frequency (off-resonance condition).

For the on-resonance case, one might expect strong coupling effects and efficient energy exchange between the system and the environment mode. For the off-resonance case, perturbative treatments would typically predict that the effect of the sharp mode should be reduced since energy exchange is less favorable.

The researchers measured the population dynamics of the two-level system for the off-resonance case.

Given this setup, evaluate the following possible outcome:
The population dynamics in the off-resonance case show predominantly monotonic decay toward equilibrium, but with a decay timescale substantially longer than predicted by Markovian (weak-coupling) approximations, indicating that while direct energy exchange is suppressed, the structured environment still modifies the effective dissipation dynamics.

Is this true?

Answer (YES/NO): NO